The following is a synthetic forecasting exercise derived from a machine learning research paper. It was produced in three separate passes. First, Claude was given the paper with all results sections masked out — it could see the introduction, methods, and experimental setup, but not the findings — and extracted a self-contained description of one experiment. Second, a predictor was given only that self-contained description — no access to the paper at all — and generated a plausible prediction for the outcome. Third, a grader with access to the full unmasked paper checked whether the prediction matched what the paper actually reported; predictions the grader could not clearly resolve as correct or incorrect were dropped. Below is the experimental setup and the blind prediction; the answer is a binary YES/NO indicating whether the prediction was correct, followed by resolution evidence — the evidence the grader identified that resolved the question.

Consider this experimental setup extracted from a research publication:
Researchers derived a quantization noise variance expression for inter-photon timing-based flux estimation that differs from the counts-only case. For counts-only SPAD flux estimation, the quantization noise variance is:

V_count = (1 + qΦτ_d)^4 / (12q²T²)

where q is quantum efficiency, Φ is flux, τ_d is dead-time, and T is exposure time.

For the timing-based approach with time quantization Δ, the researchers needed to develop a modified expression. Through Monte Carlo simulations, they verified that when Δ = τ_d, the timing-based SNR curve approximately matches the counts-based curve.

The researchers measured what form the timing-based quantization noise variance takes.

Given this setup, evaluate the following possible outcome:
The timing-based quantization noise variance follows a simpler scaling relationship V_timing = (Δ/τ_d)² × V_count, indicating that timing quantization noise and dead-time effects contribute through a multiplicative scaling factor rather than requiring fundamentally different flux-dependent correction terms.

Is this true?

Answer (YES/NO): NO